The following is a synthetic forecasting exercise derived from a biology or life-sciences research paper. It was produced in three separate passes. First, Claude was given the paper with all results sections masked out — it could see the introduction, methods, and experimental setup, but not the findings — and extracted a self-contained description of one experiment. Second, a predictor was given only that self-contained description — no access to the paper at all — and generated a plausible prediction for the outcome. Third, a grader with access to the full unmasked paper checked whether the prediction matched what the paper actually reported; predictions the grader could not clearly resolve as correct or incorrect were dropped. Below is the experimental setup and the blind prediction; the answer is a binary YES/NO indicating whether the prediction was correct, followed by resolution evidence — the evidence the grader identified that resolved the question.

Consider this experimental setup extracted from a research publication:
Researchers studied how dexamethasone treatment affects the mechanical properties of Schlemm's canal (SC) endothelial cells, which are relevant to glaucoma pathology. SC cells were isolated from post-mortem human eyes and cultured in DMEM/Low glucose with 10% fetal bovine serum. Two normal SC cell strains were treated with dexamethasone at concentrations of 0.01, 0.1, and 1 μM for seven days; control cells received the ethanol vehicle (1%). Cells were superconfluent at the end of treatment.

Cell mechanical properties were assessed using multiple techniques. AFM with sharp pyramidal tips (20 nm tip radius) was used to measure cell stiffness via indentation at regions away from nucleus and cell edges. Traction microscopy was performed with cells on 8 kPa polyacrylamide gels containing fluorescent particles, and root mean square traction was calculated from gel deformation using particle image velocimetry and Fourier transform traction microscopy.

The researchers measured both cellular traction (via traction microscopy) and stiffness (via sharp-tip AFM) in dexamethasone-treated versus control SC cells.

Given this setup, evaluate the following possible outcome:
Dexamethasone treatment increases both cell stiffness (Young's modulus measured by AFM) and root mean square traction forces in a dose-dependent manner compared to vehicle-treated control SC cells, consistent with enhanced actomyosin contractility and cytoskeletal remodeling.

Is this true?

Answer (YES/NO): YES